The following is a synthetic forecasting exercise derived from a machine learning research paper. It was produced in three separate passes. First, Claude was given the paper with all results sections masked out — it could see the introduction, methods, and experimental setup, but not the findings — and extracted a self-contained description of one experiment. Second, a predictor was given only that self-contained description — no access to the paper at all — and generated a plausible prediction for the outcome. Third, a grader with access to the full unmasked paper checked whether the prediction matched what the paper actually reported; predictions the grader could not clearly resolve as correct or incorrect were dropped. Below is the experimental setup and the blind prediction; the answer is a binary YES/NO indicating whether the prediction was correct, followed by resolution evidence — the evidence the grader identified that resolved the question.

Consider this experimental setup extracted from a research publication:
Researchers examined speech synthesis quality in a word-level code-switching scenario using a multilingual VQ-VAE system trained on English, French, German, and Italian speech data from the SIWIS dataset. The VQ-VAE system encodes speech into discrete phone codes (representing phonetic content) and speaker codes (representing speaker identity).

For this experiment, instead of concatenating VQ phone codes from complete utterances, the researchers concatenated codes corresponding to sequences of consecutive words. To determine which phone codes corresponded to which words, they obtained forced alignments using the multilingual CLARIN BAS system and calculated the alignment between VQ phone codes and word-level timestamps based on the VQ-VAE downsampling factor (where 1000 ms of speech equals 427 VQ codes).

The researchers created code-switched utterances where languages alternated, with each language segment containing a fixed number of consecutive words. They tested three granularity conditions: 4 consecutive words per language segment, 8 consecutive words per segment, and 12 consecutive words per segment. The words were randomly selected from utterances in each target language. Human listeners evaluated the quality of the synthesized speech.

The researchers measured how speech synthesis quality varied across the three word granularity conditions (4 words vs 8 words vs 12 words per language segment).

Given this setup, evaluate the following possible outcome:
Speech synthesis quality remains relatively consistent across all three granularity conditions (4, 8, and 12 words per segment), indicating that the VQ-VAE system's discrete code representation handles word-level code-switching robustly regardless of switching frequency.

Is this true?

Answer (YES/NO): NO